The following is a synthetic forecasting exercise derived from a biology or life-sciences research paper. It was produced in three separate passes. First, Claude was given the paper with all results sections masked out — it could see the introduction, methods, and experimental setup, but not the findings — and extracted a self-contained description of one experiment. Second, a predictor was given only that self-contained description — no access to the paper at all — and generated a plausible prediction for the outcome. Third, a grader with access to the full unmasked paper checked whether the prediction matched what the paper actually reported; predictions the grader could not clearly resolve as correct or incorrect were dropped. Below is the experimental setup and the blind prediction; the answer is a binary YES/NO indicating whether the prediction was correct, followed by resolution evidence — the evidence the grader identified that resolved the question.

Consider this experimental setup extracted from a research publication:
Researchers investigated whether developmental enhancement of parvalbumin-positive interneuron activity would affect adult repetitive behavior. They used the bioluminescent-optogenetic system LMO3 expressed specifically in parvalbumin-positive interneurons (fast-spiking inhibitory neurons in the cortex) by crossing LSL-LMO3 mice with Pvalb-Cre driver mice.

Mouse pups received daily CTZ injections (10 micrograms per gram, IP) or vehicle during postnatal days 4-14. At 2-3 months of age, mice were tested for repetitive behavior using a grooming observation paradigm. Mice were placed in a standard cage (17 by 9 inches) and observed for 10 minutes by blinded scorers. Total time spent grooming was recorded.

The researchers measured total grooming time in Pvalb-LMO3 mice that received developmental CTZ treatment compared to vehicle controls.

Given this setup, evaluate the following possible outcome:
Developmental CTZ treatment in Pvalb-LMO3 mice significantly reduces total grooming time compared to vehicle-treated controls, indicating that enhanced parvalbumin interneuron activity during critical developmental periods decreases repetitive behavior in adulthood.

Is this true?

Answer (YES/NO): NO